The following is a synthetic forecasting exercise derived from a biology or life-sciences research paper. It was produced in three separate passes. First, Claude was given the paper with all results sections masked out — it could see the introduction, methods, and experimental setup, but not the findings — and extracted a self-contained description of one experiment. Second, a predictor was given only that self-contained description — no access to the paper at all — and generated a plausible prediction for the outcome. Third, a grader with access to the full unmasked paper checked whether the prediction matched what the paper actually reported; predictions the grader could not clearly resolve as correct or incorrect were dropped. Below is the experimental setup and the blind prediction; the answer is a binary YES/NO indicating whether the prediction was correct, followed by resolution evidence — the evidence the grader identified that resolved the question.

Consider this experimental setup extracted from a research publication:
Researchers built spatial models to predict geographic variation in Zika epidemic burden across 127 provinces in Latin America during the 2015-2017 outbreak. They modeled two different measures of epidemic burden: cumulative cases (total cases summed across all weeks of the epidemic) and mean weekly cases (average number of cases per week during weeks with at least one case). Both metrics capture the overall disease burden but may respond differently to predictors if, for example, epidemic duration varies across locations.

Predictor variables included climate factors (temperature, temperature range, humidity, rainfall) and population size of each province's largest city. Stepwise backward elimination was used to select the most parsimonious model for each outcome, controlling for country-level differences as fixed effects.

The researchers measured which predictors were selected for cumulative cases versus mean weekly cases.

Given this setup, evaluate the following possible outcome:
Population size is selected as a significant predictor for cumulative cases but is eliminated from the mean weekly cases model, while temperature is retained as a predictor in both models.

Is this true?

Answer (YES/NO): NO